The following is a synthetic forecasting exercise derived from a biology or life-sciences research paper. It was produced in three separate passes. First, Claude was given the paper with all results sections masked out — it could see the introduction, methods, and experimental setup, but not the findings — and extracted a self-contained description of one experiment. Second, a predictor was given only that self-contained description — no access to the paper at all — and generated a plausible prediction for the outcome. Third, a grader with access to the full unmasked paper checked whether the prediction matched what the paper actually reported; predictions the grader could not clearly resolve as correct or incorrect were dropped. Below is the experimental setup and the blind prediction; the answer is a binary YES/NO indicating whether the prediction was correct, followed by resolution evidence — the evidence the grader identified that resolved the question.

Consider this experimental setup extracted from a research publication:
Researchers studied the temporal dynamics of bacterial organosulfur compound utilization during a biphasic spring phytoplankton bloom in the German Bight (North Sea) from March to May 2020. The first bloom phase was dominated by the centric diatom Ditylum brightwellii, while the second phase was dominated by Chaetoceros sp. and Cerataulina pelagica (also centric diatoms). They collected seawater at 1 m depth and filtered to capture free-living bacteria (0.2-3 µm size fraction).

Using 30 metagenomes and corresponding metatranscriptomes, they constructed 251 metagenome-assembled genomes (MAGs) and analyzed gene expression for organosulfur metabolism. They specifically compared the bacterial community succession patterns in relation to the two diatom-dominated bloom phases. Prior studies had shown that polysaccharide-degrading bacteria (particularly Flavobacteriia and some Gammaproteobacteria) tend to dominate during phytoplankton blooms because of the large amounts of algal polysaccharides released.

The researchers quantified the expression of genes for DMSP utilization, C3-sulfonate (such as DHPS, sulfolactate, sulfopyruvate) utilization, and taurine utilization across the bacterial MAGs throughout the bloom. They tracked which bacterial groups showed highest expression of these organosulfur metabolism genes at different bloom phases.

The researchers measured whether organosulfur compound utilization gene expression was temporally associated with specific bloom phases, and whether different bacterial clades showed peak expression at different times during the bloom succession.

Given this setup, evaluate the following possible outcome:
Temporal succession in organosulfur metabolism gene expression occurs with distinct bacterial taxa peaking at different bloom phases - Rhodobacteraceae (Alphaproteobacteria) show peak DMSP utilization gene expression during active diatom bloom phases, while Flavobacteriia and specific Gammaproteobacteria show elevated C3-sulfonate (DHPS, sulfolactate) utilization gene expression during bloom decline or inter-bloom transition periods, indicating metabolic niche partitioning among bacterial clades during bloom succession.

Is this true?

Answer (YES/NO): NO